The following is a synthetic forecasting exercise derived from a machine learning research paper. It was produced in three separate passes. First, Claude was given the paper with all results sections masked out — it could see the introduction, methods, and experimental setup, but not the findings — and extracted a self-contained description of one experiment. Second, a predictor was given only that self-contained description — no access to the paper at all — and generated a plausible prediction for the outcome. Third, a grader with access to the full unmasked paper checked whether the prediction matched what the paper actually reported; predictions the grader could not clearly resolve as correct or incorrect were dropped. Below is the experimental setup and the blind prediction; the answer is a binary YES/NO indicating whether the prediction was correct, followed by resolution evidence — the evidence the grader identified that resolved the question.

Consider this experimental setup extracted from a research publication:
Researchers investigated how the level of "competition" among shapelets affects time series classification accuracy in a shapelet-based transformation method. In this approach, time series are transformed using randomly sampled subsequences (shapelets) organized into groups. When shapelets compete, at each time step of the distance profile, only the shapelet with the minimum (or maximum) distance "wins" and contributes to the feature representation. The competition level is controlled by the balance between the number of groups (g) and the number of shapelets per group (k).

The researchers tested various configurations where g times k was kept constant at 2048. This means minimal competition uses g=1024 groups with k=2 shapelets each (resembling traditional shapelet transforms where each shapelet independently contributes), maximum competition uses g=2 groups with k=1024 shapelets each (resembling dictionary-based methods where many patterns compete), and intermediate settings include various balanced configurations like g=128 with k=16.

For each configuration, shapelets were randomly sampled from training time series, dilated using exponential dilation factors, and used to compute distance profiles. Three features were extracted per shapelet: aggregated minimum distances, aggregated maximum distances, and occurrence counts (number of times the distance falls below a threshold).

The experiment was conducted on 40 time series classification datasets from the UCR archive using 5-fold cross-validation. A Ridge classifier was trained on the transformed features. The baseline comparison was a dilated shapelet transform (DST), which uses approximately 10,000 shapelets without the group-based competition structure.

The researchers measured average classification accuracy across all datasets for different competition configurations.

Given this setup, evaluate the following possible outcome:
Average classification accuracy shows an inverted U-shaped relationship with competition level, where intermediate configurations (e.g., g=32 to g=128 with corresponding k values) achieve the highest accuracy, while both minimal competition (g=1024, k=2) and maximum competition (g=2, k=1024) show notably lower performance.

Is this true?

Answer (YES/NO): YES